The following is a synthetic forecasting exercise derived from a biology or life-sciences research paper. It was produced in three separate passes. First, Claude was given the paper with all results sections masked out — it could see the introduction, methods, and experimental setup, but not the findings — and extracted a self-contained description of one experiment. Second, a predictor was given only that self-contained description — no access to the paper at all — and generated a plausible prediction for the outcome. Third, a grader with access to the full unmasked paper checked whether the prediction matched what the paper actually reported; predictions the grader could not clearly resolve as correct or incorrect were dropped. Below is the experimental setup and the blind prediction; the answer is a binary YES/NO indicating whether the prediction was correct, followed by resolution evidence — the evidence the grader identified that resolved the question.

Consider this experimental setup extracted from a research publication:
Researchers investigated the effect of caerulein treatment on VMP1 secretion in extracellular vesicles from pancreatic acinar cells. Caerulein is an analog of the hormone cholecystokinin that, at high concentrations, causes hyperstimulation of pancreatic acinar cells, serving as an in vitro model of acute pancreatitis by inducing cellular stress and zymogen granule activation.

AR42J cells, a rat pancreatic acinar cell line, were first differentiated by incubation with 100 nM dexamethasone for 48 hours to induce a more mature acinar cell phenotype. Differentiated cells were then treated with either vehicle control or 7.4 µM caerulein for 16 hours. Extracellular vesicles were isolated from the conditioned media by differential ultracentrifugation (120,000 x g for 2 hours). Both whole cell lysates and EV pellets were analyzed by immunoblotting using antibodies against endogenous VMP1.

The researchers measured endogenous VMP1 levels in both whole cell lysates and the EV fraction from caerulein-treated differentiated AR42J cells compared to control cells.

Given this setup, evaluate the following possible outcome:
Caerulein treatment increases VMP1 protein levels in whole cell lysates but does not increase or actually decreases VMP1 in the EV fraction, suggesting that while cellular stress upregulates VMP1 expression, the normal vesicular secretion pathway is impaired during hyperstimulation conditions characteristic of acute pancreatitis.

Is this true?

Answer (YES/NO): NO